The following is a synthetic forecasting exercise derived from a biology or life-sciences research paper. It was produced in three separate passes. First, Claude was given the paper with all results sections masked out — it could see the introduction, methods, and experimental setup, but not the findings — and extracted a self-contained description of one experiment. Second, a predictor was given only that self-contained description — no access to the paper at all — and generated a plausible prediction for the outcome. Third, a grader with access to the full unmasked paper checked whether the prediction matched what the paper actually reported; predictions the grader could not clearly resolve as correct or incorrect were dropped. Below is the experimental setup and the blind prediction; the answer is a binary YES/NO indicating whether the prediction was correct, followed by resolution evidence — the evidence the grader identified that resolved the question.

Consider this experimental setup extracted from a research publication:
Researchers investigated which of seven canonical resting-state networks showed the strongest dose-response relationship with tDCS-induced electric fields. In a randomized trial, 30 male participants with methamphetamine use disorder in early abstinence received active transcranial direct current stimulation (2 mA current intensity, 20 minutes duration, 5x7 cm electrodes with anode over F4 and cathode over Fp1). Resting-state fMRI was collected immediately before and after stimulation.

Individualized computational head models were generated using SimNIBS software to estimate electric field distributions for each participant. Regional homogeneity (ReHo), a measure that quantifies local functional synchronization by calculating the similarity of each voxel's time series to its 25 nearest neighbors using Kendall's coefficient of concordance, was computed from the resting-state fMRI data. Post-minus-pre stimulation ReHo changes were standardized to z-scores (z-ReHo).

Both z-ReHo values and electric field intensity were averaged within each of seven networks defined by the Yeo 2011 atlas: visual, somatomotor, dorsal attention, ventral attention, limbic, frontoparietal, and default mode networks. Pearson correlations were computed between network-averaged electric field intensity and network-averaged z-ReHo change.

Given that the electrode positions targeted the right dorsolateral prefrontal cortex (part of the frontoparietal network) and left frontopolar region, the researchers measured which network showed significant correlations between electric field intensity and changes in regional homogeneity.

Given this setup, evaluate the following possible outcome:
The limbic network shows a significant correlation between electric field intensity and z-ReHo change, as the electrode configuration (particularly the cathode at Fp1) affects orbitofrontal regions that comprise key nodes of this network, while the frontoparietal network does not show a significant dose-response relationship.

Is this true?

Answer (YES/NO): NO